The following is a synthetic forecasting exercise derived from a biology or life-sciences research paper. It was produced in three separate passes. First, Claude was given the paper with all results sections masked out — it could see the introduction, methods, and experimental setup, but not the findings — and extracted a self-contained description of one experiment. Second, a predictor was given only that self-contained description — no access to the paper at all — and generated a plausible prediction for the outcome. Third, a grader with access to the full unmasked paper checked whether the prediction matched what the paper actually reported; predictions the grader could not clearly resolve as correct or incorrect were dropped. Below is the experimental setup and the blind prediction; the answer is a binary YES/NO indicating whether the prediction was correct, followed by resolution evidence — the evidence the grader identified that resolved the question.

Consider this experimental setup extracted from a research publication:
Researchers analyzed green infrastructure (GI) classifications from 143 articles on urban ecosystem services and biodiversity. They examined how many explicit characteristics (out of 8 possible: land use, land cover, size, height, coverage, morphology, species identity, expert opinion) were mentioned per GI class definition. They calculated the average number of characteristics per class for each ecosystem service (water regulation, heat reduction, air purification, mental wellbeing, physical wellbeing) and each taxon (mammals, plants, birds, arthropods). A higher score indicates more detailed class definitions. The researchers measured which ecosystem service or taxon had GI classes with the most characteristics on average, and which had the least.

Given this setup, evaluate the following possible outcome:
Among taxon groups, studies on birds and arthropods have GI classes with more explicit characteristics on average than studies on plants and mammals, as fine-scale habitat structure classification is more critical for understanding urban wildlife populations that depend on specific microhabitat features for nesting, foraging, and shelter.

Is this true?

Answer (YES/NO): NO